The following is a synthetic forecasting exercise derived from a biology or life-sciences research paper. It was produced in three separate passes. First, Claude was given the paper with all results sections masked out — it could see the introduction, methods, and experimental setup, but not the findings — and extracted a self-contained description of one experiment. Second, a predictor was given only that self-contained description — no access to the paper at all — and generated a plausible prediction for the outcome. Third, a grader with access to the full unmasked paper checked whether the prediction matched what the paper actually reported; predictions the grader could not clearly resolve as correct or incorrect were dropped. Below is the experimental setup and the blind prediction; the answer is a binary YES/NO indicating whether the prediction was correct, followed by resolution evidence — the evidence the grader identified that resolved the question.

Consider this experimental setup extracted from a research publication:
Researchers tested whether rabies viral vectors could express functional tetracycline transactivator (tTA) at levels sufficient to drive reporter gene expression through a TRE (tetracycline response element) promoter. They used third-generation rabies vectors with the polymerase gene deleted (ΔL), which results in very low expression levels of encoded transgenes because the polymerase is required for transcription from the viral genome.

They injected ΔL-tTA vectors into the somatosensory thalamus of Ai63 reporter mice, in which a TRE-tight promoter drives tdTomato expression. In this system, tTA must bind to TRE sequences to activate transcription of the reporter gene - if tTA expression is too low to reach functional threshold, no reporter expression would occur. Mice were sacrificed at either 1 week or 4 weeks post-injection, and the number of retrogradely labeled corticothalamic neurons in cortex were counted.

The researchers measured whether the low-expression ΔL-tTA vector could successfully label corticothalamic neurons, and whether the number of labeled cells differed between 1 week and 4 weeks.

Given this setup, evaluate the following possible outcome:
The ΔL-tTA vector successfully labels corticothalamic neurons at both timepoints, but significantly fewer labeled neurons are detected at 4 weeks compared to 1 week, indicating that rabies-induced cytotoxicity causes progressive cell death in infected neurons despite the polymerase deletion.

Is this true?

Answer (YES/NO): NO